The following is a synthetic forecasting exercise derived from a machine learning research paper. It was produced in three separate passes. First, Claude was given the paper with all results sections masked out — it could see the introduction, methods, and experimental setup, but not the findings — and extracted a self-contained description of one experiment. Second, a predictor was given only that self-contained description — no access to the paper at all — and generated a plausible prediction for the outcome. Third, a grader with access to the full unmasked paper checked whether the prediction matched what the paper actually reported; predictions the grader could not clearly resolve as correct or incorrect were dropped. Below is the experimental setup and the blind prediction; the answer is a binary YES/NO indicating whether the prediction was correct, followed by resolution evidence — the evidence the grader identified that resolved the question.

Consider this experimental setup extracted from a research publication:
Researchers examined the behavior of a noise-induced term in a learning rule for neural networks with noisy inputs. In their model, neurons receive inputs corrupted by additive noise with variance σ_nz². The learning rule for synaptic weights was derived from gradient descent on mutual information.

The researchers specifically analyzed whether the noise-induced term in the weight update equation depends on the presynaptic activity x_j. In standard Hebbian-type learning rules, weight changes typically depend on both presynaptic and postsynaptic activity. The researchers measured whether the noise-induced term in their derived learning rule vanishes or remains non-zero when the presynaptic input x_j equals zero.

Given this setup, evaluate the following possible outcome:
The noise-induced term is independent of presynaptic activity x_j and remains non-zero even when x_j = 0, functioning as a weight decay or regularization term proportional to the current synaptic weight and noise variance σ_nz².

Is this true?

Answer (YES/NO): YES